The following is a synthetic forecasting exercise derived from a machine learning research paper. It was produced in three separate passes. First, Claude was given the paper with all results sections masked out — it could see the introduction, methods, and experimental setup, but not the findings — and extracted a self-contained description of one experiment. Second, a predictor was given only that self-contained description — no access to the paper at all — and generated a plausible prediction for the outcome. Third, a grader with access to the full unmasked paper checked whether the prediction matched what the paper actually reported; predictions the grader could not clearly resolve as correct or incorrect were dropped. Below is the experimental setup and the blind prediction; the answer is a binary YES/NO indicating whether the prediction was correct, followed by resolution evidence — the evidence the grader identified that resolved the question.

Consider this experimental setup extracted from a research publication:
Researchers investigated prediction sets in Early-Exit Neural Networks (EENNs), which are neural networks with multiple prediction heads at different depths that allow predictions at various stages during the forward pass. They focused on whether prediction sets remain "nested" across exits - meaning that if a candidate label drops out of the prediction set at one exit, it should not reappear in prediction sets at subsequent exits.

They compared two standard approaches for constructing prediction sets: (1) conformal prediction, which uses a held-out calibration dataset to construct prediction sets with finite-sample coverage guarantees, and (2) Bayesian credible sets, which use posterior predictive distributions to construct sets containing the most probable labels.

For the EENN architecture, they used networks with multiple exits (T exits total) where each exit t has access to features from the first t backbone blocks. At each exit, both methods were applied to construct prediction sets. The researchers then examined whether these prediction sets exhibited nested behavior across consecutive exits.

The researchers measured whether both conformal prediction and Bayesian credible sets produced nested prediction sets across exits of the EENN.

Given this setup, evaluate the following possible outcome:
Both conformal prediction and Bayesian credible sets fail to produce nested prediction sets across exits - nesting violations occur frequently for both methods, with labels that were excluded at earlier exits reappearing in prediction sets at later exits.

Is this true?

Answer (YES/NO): YES